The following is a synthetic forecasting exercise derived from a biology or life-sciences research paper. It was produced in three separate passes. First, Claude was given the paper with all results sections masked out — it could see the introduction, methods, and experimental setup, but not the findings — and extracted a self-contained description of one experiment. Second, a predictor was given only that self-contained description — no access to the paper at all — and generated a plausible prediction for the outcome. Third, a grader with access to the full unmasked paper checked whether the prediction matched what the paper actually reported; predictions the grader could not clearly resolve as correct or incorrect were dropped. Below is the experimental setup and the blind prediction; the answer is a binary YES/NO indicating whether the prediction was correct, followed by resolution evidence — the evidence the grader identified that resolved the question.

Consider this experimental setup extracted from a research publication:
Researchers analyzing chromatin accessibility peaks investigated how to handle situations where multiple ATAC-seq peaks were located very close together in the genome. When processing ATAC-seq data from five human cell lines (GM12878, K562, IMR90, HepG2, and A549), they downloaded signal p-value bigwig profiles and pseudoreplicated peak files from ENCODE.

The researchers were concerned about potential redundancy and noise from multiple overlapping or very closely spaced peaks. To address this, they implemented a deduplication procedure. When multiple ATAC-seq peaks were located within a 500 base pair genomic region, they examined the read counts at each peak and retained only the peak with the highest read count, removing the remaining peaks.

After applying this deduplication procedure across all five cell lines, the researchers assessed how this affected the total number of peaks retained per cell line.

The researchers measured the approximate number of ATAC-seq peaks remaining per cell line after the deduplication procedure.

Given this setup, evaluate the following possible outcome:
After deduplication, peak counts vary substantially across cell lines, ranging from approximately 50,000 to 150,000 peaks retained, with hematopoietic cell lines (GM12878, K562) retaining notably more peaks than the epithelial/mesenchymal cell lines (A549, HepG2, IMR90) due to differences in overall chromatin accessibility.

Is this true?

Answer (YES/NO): NO